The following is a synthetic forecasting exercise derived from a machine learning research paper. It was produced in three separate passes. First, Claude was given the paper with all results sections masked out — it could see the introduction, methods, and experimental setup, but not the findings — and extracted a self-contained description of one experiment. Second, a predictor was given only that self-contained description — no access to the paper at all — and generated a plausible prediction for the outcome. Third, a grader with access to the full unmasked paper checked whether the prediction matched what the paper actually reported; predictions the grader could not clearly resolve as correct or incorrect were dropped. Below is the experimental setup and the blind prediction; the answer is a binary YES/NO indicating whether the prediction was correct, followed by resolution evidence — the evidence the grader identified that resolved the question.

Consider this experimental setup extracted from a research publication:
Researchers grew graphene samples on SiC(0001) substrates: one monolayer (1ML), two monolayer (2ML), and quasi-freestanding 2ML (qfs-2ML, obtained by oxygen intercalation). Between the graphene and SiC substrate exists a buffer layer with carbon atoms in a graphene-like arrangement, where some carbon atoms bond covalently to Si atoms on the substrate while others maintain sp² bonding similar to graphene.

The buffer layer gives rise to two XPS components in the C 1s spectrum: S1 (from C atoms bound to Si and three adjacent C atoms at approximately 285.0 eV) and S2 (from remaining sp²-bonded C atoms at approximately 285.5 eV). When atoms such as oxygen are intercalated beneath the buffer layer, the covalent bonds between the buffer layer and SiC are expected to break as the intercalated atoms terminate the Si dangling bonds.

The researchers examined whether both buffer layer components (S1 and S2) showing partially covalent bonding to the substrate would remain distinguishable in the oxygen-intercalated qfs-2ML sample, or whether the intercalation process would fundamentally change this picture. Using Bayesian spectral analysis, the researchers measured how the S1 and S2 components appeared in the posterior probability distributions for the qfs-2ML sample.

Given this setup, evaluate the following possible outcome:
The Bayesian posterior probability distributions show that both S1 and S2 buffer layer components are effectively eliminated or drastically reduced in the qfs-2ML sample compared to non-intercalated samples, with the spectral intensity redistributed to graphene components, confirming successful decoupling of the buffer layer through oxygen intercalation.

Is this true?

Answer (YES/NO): NO